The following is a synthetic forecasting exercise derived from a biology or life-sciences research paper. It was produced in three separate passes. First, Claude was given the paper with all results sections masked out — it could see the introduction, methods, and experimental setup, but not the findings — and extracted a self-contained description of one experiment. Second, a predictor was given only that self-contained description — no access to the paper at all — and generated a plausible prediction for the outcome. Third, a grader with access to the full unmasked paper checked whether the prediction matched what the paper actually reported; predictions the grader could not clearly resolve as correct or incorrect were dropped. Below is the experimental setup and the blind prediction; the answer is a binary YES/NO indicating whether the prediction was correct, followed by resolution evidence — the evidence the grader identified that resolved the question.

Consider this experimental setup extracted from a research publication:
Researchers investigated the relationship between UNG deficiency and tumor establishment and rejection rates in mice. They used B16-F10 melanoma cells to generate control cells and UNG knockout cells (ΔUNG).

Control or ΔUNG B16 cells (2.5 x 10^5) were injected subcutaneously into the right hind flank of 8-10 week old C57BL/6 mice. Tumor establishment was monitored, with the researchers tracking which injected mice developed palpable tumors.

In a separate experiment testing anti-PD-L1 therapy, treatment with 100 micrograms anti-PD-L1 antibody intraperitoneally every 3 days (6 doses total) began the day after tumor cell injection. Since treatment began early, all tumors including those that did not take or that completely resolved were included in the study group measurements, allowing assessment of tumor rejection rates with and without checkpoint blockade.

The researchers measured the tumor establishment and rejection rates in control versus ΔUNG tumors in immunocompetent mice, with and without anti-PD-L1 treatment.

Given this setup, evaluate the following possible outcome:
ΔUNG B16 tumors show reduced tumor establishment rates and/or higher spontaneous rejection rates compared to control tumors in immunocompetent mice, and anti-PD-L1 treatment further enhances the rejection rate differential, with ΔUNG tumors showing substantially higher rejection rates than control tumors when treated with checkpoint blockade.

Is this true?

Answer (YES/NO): NO